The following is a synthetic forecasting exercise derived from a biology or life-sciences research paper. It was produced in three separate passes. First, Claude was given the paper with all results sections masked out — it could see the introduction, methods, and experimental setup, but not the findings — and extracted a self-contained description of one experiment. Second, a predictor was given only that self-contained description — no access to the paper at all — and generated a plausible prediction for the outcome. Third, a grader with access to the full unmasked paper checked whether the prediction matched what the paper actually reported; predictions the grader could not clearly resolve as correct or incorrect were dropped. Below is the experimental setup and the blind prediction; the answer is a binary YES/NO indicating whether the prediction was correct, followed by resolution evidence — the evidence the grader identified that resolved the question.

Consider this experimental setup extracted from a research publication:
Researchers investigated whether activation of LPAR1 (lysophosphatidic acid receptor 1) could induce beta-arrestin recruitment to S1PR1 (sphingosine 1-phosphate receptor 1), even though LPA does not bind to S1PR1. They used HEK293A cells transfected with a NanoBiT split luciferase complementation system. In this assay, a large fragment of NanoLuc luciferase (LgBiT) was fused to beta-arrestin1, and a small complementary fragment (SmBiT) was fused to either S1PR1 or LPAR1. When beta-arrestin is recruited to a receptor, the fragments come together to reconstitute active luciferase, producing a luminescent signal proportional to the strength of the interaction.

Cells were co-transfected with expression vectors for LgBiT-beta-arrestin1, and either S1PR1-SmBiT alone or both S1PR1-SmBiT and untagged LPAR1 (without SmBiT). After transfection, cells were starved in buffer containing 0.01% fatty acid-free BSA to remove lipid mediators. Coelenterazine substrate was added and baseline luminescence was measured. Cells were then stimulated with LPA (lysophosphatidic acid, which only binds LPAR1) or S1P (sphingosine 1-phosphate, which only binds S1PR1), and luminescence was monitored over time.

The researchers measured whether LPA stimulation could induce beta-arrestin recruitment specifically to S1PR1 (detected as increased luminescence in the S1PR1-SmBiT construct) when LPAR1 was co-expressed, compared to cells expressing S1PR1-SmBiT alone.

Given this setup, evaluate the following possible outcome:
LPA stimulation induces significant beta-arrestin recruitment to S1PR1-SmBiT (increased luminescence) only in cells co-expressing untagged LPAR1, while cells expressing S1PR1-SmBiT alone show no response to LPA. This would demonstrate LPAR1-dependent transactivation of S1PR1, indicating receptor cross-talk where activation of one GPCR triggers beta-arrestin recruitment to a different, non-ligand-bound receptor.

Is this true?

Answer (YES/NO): YES